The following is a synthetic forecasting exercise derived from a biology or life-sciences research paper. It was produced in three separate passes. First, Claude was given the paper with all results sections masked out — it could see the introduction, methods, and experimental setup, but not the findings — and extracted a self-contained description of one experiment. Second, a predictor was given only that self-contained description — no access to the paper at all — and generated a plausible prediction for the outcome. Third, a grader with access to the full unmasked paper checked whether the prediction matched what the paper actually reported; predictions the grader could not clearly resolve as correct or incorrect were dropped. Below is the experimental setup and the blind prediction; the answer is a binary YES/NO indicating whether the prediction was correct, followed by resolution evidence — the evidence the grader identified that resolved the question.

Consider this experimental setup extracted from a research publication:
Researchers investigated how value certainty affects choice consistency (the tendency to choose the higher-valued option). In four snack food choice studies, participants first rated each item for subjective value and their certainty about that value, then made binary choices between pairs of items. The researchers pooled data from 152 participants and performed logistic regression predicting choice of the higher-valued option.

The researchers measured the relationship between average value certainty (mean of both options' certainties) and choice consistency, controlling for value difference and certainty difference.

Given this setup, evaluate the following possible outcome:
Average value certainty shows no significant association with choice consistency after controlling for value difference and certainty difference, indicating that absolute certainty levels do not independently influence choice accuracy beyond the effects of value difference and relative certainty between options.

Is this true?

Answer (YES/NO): NO